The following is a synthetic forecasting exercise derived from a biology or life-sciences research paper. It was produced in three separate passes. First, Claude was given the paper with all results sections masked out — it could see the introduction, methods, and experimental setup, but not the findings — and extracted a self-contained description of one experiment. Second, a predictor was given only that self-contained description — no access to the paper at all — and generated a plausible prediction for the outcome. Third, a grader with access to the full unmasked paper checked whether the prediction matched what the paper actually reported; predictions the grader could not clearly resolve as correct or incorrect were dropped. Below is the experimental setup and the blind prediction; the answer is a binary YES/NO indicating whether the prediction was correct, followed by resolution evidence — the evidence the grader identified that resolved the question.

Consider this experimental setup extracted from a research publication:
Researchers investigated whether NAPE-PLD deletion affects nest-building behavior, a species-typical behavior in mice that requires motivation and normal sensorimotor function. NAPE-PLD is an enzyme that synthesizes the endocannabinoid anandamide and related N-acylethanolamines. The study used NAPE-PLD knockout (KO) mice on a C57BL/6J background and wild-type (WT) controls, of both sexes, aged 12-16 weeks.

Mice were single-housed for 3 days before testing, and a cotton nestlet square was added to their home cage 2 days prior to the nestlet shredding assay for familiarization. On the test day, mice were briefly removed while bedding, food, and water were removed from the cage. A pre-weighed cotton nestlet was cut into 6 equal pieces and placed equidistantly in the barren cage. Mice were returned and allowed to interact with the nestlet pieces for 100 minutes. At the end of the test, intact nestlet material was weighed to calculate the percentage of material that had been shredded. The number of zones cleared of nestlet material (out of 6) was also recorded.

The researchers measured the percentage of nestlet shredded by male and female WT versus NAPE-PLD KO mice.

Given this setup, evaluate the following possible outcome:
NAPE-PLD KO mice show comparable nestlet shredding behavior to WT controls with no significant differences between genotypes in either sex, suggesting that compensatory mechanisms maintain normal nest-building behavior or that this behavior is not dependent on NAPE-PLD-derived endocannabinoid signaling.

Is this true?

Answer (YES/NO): YES